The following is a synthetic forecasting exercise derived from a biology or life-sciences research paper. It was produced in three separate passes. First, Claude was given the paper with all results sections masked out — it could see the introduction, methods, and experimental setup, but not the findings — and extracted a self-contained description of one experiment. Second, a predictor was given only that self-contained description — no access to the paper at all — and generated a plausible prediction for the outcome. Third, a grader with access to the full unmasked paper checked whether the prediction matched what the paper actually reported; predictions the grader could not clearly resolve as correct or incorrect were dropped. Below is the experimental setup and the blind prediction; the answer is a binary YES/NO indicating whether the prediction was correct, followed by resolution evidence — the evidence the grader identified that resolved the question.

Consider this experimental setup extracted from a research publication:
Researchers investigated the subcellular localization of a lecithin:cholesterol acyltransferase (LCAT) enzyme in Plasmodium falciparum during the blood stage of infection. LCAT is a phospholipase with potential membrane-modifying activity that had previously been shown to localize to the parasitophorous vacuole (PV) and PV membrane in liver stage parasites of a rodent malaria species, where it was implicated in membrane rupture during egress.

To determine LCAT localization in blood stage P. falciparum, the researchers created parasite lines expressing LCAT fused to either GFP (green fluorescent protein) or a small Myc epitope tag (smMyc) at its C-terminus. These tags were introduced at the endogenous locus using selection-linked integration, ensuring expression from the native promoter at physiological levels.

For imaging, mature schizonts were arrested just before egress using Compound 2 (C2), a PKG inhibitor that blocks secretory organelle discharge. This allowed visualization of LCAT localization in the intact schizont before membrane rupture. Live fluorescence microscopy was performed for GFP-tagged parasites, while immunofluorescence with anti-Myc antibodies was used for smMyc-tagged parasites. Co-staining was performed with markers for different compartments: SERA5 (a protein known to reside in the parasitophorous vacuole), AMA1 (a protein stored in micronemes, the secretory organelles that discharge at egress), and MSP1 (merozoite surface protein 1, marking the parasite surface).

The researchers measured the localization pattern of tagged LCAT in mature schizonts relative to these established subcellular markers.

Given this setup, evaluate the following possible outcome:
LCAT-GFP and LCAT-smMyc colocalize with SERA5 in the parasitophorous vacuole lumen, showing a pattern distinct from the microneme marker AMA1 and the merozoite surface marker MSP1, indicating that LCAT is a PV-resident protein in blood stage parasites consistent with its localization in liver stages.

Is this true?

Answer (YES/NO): NO